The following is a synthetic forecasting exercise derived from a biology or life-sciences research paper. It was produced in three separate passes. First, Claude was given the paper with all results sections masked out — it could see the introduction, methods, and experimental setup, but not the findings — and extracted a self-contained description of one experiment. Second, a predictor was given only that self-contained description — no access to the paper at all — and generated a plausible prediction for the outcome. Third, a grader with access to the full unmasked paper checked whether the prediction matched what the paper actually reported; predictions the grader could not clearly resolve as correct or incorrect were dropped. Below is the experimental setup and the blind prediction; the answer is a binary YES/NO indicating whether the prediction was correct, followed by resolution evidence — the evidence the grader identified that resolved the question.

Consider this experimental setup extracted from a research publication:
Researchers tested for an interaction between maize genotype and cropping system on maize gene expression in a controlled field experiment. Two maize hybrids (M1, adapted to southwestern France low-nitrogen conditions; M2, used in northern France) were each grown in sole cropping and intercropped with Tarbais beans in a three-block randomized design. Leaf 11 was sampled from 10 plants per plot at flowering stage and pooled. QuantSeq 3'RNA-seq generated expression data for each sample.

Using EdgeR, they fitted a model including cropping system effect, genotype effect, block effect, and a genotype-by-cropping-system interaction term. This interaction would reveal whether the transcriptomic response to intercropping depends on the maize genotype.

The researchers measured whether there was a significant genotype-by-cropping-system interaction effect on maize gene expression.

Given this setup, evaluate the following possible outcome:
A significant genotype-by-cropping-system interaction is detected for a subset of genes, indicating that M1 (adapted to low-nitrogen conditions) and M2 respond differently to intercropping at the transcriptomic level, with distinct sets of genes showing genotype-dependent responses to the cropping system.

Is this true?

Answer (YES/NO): NO